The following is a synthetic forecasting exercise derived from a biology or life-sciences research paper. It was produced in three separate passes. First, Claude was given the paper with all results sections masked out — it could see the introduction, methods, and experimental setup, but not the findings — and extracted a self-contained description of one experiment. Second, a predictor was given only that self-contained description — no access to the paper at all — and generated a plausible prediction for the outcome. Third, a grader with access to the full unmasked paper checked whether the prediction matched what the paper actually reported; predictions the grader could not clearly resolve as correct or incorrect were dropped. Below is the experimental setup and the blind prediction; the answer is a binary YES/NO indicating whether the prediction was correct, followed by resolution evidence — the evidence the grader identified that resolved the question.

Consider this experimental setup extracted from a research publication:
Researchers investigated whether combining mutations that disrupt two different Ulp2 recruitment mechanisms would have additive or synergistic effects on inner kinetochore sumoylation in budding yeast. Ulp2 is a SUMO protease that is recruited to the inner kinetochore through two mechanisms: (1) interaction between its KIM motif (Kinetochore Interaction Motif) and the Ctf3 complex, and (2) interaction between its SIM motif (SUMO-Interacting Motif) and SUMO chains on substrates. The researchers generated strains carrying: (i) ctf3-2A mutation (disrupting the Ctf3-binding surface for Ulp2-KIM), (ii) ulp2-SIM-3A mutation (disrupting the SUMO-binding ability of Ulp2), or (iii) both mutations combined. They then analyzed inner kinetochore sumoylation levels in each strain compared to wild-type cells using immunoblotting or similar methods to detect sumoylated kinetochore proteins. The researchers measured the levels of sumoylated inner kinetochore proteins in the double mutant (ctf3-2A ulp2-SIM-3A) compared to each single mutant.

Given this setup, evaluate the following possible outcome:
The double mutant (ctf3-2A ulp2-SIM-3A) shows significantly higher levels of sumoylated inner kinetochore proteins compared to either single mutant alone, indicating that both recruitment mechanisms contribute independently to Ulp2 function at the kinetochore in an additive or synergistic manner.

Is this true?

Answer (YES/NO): YES